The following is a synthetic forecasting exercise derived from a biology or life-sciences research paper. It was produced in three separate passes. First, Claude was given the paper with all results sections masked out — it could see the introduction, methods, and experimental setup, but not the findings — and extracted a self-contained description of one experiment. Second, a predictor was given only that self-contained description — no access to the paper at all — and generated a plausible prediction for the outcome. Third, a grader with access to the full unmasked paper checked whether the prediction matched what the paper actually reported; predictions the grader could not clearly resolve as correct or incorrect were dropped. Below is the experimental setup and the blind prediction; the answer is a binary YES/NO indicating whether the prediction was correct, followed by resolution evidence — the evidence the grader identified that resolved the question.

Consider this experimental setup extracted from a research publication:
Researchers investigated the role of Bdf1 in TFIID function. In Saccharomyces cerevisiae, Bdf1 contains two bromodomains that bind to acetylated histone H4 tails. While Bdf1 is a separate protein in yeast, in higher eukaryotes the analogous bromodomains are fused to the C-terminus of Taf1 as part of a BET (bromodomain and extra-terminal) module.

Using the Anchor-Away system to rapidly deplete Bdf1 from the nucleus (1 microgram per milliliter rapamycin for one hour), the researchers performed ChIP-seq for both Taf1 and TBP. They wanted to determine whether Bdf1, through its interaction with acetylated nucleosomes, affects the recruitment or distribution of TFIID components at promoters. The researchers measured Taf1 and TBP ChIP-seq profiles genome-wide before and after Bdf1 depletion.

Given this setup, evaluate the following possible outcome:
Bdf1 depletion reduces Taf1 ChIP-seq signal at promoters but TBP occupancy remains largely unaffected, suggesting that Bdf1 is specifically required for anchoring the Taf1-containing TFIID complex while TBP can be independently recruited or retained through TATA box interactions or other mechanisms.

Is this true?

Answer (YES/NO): NO